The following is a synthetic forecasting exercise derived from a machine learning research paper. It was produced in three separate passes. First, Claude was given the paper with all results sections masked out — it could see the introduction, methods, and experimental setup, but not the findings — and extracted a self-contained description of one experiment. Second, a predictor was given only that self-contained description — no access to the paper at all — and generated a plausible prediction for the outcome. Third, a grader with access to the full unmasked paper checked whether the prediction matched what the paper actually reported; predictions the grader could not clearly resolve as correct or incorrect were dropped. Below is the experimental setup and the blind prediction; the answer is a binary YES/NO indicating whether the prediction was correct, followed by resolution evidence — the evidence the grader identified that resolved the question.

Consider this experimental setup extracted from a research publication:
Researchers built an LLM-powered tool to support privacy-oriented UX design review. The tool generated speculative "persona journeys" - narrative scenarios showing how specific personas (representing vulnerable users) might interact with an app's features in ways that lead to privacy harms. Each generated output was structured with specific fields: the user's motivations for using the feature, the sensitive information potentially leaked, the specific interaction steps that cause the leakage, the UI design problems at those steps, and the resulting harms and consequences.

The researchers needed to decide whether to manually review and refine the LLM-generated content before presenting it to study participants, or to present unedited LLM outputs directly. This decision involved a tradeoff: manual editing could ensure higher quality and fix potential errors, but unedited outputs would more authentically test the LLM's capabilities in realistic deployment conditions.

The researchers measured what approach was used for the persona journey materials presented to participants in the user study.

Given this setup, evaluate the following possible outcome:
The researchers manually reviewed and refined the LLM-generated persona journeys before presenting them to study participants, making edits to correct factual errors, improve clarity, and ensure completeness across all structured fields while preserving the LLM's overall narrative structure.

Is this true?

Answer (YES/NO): NO